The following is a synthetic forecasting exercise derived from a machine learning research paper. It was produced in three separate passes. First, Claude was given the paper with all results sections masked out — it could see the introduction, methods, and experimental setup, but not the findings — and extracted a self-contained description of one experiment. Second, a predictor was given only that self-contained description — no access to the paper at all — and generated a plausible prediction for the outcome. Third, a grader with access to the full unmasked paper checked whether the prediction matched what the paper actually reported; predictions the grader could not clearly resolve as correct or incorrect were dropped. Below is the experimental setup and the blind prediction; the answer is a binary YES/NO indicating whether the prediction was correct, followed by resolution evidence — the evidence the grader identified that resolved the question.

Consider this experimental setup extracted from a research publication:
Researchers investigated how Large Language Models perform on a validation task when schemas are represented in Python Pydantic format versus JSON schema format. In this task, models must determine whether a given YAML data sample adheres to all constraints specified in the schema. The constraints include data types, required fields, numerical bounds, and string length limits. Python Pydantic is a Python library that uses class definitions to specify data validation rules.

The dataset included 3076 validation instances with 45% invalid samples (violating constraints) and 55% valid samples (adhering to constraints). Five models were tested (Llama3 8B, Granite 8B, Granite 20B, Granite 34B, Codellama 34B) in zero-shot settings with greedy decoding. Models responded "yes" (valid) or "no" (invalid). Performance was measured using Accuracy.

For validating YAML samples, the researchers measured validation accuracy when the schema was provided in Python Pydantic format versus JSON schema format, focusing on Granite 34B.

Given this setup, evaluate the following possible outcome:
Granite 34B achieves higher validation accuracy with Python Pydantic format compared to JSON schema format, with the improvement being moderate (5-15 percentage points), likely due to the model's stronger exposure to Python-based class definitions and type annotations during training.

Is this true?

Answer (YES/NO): NO